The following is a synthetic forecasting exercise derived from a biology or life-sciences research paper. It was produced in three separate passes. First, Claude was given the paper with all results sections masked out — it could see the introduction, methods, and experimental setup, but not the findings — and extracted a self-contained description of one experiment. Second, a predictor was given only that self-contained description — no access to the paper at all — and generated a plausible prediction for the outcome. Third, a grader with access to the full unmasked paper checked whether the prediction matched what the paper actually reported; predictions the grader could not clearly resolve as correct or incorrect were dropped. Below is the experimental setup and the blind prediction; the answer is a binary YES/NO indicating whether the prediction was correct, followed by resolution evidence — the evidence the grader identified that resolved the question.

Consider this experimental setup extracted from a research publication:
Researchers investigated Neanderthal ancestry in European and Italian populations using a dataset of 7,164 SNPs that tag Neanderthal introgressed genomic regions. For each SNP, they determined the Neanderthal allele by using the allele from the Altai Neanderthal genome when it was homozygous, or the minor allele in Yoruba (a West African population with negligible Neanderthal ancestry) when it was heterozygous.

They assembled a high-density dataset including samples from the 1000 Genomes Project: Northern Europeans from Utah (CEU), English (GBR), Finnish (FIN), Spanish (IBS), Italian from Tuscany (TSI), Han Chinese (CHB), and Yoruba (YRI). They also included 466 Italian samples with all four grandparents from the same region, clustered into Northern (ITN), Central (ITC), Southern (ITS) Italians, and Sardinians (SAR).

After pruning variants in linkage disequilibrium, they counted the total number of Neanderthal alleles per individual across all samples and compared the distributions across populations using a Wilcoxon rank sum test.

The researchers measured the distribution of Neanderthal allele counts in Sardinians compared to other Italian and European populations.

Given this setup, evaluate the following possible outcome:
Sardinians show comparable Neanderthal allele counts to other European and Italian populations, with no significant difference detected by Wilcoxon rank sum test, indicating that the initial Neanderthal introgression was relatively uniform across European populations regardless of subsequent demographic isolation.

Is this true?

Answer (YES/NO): NO